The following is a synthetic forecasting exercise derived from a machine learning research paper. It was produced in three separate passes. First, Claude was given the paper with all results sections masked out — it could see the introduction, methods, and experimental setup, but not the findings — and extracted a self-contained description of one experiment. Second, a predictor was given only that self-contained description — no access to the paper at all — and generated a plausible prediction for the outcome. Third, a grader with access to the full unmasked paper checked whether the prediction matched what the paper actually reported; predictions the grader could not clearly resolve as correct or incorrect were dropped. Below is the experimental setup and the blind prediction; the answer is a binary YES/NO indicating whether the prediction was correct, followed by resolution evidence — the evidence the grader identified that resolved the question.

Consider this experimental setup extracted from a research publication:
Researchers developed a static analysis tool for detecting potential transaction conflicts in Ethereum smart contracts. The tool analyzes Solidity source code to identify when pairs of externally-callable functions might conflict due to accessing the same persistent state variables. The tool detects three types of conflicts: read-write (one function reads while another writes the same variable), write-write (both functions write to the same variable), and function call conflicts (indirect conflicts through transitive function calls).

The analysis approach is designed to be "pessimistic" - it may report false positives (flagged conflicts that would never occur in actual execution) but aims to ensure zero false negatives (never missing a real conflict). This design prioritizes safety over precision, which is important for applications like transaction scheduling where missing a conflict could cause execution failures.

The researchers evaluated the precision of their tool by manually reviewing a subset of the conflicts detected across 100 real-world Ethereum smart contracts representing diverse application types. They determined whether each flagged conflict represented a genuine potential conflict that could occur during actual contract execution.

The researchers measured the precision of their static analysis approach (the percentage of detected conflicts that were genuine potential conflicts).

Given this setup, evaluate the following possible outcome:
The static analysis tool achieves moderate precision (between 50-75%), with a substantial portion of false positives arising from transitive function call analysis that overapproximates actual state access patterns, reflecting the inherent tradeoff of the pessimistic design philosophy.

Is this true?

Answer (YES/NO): NO